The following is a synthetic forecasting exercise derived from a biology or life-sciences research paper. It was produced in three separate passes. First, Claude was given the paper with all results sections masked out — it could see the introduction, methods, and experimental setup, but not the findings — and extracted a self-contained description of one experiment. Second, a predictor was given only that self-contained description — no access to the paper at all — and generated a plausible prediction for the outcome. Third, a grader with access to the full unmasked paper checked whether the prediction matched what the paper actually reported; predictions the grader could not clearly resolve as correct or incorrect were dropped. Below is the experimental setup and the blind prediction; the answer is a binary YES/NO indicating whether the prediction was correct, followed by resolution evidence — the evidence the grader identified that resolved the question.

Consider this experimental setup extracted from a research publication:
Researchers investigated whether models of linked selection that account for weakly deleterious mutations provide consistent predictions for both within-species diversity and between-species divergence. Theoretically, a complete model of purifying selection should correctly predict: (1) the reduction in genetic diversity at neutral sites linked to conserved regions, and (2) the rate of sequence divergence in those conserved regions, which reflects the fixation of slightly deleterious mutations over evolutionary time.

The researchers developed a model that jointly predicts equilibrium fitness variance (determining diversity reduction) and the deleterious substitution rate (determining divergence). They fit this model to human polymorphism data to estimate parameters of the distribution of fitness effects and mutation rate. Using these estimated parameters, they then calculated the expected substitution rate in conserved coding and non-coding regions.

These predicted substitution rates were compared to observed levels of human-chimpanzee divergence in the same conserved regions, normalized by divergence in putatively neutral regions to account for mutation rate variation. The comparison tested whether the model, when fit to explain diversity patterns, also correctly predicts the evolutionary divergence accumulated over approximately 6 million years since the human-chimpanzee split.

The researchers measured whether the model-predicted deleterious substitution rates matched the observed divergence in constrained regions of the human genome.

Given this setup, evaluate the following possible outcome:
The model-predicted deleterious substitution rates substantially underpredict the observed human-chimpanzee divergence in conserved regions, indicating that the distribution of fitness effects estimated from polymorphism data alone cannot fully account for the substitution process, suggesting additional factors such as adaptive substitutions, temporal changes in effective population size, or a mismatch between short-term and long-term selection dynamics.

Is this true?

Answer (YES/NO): YES